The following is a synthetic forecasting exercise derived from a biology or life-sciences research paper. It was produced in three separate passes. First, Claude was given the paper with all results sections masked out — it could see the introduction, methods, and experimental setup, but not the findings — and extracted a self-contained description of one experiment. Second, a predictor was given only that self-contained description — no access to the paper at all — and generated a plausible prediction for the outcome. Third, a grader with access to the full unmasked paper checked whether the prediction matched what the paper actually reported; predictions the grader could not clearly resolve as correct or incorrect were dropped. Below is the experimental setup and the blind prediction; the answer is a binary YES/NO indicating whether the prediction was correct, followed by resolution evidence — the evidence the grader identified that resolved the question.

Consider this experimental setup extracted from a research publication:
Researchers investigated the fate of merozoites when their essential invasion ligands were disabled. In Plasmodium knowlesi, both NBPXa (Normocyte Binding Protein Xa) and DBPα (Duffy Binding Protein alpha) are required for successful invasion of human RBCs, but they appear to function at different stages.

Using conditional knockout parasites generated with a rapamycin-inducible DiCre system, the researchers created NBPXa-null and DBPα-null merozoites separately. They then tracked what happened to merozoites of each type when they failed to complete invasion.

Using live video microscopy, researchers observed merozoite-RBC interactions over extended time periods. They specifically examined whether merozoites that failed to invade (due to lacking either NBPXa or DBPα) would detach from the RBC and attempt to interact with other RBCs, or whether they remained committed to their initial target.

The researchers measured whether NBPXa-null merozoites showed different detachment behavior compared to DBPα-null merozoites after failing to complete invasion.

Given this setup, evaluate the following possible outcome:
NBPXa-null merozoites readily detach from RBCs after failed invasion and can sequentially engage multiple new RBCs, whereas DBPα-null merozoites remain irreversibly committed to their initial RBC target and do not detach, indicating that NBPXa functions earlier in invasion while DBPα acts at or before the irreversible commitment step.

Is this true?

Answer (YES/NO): NO